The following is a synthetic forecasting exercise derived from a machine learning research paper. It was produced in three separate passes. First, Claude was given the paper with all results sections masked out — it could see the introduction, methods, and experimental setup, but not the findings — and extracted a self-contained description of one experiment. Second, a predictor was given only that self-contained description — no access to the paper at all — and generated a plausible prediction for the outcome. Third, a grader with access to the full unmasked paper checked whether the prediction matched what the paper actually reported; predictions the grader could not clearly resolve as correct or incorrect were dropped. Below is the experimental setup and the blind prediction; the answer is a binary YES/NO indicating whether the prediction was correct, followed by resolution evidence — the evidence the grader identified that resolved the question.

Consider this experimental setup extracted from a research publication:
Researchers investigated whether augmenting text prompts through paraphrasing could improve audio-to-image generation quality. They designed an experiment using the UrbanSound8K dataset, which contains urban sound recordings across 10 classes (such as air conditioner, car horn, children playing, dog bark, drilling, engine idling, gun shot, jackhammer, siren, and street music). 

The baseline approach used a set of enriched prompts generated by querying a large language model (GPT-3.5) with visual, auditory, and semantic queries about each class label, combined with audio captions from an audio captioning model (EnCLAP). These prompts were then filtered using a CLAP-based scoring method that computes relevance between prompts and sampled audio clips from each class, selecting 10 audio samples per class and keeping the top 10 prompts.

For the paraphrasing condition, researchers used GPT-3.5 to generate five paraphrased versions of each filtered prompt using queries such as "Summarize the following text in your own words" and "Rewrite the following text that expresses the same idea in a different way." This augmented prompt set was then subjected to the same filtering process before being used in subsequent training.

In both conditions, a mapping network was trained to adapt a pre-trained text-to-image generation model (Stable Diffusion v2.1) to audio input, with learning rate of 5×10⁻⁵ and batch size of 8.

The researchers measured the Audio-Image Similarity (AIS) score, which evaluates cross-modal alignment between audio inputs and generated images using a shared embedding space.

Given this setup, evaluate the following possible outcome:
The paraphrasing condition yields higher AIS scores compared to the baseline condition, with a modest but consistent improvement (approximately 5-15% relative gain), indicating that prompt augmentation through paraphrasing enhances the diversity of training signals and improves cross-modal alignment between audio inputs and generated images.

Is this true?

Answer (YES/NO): NO